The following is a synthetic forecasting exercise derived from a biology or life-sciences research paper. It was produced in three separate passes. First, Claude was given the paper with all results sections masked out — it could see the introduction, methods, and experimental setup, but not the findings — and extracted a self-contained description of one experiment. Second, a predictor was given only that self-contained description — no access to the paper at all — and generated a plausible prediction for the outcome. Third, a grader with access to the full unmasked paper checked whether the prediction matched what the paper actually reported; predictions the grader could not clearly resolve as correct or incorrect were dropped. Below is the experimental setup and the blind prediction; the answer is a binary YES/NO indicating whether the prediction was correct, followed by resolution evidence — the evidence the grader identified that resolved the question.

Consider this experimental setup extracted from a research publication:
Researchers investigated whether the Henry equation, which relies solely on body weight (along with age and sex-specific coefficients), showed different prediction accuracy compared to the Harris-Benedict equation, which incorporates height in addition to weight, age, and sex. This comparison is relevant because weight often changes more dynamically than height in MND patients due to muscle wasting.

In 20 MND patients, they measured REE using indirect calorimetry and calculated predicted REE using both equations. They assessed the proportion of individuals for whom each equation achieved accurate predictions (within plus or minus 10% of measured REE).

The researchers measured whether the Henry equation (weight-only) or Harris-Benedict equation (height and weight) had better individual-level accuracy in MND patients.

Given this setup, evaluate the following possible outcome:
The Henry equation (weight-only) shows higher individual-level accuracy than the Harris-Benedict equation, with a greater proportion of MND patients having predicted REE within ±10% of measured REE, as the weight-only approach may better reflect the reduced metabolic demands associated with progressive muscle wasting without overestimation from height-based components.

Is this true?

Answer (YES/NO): NO